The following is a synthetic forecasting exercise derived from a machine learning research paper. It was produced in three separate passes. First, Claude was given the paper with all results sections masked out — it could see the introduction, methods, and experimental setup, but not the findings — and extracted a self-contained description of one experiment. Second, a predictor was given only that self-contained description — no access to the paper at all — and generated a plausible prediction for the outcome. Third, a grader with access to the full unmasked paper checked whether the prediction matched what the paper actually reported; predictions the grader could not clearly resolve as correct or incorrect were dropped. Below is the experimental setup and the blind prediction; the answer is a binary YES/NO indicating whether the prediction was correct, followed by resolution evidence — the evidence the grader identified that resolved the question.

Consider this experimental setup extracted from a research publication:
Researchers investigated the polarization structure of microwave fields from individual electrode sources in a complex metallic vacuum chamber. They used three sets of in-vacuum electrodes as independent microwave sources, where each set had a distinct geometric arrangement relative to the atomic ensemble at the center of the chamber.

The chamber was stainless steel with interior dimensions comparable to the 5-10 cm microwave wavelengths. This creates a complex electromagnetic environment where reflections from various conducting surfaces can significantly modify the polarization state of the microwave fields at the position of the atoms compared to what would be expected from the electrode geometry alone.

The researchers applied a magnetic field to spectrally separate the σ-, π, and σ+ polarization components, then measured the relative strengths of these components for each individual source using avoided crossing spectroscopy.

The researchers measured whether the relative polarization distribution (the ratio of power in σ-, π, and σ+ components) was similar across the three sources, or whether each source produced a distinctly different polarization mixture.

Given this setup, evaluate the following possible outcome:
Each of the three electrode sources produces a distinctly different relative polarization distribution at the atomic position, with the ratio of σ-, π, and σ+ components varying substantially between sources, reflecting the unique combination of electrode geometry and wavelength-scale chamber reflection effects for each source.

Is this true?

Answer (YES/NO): YES